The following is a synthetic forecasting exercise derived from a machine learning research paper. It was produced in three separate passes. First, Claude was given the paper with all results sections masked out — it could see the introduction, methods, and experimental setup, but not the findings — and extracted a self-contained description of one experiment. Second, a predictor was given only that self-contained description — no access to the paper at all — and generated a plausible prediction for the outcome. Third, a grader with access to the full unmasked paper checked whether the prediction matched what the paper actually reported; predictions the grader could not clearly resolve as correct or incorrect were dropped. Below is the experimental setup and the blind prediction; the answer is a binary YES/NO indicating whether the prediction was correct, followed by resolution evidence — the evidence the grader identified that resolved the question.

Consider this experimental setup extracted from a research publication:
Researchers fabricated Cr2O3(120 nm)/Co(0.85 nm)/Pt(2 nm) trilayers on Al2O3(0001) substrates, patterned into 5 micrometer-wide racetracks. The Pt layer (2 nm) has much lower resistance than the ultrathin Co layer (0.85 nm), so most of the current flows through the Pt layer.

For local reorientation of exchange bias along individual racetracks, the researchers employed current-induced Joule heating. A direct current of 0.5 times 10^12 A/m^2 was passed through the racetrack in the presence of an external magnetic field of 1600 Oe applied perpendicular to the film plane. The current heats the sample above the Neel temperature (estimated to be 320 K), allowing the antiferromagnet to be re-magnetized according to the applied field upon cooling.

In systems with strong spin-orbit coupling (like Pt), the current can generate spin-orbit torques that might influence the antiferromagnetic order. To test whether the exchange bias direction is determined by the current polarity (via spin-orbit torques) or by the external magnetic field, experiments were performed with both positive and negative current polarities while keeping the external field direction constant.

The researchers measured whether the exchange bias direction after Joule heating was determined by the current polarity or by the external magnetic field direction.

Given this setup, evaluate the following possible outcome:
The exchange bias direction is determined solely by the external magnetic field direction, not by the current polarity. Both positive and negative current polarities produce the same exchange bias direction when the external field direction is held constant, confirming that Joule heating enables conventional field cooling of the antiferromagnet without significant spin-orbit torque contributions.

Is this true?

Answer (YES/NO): YES